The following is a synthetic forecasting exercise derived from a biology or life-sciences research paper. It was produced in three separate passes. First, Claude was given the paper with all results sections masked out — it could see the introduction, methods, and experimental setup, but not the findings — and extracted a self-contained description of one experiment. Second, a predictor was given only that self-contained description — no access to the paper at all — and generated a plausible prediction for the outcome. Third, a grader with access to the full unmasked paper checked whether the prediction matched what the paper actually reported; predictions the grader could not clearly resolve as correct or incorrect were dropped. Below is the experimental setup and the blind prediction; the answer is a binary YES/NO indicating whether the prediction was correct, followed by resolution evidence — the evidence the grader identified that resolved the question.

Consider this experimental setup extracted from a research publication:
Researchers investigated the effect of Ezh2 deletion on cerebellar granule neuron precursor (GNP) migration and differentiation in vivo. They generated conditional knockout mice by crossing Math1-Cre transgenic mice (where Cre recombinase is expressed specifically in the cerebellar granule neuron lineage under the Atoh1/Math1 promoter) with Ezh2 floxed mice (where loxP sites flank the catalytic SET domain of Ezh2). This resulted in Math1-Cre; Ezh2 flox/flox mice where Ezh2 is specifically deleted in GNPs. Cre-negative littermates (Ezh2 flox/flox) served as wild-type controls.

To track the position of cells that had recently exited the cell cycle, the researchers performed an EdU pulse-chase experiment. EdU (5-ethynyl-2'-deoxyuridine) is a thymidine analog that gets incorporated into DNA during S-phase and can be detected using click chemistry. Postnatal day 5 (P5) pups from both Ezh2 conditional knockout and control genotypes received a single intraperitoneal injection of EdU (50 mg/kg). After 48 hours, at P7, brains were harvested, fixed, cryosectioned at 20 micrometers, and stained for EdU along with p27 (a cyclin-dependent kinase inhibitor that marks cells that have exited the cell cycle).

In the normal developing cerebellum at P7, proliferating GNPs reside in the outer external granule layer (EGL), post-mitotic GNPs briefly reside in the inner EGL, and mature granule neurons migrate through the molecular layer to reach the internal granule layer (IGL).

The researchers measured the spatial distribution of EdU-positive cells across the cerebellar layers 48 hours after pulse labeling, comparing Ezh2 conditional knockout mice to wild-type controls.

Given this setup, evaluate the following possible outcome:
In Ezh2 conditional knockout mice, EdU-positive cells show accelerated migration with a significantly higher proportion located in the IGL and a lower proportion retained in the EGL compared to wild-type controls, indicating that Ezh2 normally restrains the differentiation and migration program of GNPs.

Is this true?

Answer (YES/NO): NO